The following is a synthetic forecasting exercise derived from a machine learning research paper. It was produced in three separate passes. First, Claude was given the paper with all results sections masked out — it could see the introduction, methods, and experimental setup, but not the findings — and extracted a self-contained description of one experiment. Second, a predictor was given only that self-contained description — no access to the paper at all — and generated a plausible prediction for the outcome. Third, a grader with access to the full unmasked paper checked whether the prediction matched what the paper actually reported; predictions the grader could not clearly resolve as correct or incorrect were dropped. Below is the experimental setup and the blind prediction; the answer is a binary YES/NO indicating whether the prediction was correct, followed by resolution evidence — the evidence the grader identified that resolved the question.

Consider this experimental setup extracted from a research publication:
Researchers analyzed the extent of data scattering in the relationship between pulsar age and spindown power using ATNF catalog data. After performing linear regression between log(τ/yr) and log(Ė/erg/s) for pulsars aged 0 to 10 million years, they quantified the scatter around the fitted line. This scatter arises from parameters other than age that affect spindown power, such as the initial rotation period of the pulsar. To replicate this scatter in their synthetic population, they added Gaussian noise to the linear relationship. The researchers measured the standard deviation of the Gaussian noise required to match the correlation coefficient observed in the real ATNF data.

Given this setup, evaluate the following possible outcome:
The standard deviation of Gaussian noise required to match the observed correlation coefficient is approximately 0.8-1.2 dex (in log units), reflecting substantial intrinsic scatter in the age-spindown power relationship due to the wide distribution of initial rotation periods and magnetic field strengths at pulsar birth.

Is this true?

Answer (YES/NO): YES